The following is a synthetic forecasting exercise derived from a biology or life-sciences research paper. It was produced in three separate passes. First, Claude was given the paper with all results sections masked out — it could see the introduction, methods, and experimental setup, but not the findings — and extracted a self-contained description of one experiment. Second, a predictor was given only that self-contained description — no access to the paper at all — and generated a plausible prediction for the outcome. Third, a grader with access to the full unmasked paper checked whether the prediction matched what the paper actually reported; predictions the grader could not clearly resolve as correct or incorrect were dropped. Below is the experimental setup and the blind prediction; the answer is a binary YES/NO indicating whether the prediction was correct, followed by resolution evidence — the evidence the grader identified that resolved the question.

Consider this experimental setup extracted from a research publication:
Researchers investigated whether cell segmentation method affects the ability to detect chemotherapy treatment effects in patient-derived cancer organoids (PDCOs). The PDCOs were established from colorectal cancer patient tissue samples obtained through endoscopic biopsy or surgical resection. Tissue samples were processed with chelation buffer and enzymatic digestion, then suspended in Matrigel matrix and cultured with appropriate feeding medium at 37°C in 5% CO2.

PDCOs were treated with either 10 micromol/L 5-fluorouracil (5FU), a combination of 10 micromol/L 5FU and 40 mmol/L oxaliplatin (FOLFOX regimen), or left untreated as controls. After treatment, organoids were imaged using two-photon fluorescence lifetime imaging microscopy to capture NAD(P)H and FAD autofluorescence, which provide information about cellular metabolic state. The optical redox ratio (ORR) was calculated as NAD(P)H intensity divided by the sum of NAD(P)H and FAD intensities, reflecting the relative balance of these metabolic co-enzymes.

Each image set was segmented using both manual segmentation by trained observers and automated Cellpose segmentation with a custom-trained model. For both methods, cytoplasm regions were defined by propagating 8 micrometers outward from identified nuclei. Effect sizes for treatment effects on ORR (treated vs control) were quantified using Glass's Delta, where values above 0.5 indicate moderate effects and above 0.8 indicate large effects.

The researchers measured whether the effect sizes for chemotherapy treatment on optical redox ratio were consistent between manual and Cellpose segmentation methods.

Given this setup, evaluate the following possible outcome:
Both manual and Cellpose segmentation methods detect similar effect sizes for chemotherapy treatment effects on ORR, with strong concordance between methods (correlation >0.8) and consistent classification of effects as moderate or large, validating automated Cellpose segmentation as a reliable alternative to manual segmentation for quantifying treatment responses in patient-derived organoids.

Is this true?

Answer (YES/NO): YES